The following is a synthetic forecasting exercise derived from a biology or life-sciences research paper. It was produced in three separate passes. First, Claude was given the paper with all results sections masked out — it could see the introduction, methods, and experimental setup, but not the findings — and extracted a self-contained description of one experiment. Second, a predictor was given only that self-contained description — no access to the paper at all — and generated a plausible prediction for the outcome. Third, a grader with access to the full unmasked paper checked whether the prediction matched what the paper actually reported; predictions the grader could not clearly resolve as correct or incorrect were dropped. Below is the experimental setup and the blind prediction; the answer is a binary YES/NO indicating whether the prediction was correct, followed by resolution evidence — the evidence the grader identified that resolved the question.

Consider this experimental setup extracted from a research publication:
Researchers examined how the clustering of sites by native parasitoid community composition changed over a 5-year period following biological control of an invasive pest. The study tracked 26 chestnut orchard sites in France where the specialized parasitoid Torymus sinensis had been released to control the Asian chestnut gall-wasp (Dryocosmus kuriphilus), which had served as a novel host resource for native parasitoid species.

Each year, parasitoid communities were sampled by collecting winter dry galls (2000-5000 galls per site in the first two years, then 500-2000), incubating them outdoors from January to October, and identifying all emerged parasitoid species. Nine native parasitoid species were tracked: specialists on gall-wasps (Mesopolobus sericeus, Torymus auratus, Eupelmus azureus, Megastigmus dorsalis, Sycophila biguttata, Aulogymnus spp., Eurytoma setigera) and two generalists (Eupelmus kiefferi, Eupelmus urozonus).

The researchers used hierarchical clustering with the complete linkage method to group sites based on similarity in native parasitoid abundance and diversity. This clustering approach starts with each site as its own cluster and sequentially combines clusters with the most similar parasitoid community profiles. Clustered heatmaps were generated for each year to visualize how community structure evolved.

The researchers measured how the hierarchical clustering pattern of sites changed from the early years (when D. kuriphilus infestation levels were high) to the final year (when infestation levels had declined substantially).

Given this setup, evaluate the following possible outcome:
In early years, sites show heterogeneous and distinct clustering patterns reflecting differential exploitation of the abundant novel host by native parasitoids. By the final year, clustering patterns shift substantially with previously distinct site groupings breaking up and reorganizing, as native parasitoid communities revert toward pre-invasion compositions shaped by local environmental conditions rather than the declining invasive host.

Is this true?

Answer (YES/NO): NO